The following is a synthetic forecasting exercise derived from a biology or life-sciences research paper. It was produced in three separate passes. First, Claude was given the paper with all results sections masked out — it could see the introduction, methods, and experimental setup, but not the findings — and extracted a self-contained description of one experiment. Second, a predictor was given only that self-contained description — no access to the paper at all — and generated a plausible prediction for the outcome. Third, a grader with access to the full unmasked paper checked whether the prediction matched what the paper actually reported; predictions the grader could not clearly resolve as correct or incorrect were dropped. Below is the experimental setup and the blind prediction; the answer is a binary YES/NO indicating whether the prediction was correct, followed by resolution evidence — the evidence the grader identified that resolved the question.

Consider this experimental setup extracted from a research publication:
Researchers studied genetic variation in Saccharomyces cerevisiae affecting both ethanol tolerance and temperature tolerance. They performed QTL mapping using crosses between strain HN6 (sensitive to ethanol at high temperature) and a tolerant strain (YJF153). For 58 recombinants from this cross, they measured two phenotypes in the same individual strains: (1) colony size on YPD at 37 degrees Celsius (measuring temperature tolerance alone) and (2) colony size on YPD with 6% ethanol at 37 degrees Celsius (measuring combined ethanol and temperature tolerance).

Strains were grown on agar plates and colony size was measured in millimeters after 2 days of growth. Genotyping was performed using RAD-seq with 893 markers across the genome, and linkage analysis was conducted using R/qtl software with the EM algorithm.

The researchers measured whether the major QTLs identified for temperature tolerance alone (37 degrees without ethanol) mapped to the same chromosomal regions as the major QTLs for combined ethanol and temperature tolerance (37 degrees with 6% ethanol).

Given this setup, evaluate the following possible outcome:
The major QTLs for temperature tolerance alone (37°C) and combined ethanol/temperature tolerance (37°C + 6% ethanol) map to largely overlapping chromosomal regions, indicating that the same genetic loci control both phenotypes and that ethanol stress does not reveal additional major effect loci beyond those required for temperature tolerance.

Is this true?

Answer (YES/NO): NO